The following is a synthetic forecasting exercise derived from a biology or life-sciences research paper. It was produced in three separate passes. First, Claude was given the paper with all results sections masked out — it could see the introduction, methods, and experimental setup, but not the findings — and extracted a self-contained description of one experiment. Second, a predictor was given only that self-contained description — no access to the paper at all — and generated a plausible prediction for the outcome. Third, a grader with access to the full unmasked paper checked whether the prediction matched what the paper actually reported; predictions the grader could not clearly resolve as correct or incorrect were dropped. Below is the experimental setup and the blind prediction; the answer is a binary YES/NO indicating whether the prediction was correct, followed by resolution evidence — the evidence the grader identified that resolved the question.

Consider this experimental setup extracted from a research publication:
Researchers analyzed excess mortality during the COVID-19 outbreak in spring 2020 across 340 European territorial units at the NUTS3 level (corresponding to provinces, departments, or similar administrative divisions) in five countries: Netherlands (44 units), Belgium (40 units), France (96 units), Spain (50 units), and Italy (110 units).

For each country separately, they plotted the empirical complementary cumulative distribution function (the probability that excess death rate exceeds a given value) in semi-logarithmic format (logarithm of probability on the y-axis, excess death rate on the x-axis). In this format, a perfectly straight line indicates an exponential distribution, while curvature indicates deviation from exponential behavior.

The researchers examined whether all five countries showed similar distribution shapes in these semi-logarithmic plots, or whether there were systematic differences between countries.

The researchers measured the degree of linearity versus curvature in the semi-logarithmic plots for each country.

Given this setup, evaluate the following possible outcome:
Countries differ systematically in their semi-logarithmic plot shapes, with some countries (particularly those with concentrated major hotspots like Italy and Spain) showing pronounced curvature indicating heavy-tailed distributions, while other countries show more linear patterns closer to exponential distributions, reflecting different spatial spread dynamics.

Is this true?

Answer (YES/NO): NO